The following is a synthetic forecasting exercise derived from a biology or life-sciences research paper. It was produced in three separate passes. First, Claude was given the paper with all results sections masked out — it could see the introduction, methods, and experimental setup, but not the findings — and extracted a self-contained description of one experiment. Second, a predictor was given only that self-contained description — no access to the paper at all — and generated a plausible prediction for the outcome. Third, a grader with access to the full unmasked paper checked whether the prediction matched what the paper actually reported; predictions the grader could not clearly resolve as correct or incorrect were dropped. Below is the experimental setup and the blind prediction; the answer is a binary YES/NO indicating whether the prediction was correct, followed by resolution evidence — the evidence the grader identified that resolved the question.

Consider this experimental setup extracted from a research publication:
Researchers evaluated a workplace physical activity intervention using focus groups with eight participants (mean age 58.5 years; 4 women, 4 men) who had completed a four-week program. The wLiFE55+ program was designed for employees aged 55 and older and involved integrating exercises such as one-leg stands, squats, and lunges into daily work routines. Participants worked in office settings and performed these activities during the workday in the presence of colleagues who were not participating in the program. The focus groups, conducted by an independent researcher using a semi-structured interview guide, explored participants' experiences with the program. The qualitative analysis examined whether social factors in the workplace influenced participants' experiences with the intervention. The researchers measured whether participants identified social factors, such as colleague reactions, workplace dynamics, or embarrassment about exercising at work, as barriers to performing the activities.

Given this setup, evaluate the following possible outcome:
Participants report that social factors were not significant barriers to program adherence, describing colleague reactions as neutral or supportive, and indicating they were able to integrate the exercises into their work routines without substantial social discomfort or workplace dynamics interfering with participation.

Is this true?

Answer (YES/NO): NO